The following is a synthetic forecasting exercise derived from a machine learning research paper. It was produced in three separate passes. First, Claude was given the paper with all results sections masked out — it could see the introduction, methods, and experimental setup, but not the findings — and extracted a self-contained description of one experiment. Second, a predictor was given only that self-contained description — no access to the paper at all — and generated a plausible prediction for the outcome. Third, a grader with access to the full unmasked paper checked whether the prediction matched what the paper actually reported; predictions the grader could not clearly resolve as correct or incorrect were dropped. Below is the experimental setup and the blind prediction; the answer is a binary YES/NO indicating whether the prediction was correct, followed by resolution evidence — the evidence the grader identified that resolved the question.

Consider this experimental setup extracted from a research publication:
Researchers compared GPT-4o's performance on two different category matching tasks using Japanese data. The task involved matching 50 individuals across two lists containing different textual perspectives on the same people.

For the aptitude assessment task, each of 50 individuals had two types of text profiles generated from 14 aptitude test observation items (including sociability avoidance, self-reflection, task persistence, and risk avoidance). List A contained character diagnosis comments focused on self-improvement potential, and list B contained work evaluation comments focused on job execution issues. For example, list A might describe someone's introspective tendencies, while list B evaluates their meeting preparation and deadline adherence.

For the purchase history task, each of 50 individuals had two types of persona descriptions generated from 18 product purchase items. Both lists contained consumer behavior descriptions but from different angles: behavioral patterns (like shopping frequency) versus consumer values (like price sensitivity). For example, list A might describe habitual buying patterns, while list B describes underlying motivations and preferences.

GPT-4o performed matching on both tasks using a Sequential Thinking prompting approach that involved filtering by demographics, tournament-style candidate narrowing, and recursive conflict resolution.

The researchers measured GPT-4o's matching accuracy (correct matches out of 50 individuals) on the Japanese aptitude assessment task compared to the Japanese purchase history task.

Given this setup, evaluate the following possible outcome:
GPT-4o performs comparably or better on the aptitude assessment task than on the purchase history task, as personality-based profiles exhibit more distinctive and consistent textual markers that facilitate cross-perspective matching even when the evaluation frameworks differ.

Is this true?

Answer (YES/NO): YES